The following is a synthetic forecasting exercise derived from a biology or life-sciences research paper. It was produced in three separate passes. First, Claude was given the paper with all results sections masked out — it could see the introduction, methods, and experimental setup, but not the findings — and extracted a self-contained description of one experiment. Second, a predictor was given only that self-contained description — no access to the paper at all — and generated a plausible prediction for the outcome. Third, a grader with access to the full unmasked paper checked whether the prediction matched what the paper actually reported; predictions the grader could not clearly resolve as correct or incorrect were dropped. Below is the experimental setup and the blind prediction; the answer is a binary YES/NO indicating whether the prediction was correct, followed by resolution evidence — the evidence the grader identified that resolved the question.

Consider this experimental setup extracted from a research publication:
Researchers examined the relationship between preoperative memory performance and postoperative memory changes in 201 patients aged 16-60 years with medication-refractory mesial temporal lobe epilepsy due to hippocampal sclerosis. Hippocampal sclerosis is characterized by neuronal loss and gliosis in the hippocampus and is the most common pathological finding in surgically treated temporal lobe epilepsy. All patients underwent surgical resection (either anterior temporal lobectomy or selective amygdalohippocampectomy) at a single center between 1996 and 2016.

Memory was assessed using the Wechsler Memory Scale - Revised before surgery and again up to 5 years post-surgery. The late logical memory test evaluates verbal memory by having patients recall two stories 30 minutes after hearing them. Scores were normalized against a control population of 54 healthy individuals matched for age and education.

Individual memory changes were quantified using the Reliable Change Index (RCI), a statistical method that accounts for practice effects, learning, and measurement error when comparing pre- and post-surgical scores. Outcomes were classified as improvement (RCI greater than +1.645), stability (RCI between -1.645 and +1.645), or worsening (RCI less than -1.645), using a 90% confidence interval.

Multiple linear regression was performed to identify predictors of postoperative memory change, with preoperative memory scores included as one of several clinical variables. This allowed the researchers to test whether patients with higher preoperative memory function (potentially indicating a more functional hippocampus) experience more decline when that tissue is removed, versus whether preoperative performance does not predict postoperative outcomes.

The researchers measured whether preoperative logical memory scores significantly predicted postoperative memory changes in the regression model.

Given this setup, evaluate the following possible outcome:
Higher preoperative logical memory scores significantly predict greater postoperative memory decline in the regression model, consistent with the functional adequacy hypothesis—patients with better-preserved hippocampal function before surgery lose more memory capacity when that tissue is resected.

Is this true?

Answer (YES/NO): NO